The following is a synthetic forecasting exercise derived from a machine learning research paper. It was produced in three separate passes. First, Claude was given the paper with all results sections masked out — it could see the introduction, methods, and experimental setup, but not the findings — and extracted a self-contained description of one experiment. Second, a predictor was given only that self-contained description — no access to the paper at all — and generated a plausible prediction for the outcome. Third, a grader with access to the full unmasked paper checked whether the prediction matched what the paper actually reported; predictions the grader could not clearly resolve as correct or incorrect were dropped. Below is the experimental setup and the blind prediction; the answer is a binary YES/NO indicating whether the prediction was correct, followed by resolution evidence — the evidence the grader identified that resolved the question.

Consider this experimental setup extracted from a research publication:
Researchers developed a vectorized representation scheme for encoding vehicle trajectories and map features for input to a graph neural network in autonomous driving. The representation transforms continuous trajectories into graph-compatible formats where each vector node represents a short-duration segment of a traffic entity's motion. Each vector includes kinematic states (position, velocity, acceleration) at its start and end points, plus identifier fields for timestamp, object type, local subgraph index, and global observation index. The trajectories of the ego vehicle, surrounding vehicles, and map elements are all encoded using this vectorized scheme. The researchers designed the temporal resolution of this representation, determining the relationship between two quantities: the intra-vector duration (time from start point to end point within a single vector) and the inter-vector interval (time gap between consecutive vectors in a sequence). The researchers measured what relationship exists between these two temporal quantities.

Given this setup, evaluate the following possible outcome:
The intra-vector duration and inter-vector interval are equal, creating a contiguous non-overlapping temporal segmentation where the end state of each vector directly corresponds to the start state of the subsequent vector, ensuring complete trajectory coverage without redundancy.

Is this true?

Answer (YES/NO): YES